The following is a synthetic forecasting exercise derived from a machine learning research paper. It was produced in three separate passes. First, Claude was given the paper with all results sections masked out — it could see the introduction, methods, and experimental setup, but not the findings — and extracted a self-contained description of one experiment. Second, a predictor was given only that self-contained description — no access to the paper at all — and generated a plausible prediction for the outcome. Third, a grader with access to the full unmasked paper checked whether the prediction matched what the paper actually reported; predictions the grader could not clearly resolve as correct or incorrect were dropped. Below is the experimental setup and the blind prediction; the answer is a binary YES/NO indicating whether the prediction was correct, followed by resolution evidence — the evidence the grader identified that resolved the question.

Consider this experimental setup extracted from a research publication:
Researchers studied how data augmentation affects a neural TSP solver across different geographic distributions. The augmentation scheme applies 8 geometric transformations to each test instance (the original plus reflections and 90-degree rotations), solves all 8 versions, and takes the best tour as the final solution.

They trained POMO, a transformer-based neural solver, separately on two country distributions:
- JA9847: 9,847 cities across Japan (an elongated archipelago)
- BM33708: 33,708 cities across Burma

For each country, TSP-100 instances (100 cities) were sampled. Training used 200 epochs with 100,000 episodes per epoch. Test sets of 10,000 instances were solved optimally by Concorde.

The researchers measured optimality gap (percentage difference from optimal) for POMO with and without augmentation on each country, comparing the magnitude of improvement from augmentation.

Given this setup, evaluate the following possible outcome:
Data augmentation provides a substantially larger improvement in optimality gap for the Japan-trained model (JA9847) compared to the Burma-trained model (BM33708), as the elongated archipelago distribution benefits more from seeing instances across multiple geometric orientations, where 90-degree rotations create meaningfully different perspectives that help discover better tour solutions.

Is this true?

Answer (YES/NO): NO